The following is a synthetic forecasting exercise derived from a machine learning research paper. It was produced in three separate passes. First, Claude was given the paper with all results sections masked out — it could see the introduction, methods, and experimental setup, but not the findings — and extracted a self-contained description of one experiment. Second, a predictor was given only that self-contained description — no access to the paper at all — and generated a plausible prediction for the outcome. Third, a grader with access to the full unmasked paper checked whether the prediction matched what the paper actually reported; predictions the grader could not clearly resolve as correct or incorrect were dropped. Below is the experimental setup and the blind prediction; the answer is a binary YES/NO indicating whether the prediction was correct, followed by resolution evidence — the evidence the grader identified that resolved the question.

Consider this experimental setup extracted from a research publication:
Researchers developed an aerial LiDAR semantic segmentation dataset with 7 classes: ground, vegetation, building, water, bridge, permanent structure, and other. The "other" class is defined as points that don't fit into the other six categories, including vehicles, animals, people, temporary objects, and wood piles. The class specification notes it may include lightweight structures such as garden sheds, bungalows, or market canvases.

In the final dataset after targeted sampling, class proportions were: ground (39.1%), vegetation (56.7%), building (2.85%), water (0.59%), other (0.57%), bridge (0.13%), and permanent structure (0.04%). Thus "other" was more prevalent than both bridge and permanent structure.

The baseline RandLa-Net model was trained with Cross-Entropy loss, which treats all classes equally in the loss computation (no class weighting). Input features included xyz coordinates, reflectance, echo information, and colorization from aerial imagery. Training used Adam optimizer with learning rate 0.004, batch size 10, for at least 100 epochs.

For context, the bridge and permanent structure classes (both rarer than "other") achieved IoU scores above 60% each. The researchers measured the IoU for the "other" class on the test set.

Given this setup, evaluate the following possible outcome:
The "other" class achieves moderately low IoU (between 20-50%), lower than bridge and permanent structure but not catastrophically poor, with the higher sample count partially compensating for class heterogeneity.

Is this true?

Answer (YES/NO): YES